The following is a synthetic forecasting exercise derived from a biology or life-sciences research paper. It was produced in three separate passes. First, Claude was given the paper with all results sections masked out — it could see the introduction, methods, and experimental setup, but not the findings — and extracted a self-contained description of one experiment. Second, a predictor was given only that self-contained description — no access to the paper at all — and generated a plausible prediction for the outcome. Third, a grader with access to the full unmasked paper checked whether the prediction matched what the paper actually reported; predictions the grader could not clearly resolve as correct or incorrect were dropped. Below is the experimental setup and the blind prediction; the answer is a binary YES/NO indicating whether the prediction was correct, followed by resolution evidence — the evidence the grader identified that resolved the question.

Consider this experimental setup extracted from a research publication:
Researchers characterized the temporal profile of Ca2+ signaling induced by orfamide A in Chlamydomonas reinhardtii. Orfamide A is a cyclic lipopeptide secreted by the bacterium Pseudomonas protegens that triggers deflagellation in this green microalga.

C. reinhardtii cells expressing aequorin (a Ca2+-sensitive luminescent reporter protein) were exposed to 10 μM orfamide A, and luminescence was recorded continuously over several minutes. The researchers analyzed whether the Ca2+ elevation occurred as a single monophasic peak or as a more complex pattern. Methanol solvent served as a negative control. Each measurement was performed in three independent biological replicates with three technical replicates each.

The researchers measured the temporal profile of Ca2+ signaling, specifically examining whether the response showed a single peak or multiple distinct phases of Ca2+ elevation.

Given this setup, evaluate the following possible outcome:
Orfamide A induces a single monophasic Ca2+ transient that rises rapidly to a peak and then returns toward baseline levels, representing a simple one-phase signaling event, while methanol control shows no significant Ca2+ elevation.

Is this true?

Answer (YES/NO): NO